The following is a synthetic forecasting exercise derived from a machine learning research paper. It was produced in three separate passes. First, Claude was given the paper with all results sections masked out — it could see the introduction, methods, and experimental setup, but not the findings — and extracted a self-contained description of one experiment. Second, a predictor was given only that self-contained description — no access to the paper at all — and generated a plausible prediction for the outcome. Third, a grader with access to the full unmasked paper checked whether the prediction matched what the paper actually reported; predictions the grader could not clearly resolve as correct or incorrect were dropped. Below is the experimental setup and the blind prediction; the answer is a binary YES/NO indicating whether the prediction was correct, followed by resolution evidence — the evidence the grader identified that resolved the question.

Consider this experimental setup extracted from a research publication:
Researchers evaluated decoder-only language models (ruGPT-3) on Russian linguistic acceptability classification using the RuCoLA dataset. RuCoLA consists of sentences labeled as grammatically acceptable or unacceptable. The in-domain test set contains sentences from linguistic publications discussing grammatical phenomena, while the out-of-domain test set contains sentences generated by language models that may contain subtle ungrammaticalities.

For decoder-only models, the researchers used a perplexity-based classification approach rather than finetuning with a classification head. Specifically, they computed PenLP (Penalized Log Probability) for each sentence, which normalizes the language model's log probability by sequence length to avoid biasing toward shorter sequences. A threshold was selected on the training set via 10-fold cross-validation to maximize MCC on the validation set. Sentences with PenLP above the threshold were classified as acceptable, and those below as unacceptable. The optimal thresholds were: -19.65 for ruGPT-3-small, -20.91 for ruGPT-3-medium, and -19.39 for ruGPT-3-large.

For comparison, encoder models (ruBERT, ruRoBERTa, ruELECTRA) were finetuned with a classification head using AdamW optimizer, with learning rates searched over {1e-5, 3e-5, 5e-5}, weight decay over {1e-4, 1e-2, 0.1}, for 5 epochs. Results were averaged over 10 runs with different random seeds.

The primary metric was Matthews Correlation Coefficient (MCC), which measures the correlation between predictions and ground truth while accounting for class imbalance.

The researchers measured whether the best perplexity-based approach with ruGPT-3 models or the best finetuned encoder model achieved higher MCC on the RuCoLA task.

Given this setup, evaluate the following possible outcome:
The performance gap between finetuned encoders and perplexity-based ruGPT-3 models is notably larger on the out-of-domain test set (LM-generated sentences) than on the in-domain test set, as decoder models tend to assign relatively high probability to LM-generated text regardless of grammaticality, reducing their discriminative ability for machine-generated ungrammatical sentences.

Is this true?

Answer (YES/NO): NO